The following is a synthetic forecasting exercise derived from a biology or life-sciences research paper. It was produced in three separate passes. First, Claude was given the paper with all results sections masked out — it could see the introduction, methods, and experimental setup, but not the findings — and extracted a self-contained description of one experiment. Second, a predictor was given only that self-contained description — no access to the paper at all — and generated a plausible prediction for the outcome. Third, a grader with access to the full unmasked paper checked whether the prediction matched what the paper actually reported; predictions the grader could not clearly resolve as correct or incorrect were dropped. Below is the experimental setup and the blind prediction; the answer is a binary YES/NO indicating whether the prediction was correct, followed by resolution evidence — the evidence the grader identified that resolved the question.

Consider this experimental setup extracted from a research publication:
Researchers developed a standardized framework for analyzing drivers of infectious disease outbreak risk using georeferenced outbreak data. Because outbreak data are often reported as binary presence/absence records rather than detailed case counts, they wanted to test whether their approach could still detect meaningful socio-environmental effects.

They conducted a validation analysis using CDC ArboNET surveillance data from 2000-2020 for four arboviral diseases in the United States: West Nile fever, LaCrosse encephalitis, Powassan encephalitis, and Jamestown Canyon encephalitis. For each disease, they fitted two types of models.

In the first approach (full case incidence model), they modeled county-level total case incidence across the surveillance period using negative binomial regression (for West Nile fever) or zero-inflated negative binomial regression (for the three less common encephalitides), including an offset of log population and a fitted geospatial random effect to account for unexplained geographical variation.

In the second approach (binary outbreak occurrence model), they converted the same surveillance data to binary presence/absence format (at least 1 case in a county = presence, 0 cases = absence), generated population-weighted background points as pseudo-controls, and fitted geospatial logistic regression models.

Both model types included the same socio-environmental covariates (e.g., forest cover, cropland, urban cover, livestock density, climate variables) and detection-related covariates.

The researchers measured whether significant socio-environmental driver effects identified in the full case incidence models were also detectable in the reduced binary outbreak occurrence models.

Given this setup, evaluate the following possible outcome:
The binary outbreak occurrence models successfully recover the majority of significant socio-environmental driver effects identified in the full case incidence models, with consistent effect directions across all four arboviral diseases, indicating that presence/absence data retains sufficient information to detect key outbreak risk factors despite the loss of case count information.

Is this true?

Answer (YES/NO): YES